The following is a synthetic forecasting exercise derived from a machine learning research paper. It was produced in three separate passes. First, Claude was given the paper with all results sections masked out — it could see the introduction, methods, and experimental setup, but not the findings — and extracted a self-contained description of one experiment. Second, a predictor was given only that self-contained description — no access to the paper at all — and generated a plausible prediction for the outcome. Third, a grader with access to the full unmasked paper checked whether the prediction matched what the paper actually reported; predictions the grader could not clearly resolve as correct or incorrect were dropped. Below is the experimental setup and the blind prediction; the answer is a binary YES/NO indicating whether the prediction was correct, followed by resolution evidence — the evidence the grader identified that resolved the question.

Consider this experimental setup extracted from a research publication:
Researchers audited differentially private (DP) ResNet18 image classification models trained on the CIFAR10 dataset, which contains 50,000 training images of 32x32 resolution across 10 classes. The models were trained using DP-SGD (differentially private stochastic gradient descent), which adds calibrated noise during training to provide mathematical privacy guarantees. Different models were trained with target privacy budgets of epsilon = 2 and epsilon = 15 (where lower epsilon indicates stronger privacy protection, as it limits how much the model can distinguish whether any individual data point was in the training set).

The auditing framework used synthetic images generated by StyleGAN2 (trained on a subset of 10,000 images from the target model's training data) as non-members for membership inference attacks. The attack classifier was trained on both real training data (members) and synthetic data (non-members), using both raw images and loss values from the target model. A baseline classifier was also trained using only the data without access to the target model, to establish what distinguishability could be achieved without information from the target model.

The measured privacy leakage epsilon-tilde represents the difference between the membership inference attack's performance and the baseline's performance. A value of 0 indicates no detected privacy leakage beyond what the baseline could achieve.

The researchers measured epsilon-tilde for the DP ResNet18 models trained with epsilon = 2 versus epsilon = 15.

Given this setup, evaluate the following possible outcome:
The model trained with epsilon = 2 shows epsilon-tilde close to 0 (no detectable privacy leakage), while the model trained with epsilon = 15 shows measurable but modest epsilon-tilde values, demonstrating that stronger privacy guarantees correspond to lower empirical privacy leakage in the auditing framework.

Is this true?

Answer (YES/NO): YES